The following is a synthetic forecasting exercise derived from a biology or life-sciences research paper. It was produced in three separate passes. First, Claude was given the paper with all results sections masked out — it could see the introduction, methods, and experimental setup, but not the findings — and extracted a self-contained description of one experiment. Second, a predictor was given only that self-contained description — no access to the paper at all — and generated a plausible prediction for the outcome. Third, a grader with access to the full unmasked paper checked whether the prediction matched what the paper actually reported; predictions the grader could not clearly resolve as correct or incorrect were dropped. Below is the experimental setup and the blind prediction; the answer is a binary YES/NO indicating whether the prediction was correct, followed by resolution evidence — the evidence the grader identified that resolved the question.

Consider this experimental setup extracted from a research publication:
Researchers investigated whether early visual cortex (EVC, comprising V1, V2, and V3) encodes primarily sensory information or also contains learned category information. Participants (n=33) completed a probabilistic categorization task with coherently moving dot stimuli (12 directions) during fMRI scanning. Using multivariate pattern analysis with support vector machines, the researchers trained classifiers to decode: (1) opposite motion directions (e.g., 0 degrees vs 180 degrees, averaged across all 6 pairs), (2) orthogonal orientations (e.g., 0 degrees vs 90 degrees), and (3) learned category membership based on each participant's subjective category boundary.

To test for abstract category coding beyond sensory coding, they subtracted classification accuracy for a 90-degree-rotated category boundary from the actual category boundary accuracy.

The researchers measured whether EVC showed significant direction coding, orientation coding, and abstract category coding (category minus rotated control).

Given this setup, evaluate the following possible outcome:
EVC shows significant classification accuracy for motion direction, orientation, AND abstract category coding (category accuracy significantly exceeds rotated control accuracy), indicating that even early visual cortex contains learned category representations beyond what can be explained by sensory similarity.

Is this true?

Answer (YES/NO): NO